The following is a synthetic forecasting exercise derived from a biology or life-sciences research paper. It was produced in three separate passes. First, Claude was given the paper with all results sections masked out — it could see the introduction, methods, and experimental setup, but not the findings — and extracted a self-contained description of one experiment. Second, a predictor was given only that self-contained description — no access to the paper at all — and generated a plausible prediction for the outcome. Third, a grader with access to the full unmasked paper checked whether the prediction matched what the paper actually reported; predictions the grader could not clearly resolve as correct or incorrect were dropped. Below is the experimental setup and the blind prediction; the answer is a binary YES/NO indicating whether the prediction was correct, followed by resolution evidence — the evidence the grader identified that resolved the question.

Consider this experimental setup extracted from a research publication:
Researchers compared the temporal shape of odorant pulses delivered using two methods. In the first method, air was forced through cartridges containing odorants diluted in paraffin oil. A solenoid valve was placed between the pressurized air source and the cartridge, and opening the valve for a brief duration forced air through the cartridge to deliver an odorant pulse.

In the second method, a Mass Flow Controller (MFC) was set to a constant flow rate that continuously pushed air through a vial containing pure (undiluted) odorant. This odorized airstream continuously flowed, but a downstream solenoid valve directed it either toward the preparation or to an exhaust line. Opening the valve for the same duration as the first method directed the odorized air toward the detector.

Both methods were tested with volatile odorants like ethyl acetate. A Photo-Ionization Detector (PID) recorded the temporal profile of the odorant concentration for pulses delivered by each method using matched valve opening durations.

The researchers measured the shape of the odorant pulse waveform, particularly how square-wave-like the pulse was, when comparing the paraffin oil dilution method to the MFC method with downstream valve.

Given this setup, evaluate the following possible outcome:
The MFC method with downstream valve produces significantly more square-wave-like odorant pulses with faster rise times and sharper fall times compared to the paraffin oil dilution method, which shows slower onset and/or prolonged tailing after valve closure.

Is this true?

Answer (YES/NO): YES